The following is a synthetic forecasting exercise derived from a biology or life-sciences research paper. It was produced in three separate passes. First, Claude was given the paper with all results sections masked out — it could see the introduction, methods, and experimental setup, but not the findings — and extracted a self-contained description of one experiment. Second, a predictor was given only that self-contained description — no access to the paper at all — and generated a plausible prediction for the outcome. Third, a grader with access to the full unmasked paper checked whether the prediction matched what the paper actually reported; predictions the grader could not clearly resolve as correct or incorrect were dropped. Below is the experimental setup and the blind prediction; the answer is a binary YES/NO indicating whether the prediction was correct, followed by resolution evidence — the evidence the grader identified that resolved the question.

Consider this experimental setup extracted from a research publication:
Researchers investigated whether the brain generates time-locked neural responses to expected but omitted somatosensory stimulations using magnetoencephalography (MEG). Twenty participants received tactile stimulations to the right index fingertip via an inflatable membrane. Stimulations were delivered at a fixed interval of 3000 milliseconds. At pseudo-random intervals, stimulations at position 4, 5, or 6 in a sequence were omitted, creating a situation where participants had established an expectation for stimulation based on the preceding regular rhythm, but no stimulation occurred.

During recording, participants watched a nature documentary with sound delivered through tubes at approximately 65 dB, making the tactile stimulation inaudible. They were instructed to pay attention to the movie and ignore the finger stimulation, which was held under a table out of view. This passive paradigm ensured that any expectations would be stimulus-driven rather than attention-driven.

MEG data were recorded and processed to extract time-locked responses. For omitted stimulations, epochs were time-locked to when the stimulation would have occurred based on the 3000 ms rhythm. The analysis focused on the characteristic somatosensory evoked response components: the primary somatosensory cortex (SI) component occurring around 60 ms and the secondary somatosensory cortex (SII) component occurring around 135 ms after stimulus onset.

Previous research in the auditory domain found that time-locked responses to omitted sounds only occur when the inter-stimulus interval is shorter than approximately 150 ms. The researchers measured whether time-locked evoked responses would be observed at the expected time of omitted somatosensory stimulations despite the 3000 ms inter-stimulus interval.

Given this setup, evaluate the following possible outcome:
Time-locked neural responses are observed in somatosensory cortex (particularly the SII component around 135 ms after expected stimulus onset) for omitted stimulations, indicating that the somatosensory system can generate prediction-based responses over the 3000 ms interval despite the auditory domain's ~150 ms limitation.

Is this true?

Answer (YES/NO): YES